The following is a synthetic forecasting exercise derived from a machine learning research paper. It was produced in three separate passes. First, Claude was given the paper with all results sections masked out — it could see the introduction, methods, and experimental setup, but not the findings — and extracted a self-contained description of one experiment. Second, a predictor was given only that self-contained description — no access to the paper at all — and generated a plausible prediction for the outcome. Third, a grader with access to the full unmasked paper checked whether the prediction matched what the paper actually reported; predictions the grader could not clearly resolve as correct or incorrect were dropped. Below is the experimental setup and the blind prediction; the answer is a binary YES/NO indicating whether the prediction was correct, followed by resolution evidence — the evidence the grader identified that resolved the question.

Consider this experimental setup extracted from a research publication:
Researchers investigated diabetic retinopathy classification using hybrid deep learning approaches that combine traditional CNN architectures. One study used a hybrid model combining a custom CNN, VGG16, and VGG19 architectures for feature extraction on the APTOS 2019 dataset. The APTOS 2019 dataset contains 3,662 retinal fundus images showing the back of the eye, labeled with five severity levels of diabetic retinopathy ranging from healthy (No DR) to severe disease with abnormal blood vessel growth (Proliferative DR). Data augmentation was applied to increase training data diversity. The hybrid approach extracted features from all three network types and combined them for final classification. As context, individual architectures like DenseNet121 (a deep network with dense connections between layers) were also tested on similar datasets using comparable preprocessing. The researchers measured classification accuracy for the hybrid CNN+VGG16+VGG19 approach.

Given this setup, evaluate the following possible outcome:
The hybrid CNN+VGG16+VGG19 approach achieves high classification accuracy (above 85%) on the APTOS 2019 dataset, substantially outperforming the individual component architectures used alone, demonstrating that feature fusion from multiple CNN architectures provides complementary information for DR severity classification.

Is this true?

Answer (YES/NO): NO